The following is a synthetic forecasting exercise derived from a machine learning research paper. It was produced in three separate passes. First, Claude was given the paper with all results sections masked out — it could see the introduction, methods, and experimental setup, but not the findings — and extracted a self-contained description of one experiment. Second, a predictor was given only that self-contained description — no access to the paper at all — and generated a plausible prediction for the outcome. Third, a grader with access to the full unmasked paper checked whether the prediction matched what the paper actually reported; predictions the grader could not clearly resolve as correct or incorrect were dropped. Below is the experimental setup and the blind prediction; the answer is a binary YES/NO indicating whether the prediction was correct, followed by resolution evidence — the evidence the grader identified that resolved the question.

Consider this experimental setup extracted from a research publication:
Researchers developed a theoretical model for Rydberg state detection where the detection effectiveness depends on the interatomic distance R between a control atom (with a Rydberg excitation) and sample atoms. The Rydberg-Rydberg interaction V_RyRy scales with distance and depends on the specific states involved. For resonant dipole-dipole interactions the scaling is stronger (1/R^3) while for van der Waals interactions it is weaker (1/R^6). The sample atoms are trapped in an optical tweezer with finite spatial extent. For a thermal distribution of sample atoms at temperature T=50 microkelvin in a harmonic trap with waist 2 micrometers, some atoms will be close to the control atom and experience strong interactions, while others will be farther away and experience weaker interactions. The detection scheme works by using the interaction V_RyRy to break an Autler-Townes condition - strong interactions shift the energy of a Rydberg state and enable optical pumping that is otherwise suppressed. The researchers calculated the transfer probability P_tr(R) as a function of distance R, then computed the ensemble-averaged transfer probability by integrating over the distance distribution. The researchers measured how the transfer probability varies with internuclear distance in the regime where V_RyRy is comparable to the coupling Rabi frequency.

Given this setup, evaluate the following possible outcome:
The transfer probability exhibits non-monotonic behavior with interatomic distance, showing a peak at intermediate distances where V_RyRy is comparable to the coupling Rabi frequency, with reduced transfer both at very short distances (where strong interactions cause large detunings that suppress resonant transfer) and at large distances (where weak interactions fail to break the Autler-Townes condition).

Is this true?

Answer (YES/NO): NO